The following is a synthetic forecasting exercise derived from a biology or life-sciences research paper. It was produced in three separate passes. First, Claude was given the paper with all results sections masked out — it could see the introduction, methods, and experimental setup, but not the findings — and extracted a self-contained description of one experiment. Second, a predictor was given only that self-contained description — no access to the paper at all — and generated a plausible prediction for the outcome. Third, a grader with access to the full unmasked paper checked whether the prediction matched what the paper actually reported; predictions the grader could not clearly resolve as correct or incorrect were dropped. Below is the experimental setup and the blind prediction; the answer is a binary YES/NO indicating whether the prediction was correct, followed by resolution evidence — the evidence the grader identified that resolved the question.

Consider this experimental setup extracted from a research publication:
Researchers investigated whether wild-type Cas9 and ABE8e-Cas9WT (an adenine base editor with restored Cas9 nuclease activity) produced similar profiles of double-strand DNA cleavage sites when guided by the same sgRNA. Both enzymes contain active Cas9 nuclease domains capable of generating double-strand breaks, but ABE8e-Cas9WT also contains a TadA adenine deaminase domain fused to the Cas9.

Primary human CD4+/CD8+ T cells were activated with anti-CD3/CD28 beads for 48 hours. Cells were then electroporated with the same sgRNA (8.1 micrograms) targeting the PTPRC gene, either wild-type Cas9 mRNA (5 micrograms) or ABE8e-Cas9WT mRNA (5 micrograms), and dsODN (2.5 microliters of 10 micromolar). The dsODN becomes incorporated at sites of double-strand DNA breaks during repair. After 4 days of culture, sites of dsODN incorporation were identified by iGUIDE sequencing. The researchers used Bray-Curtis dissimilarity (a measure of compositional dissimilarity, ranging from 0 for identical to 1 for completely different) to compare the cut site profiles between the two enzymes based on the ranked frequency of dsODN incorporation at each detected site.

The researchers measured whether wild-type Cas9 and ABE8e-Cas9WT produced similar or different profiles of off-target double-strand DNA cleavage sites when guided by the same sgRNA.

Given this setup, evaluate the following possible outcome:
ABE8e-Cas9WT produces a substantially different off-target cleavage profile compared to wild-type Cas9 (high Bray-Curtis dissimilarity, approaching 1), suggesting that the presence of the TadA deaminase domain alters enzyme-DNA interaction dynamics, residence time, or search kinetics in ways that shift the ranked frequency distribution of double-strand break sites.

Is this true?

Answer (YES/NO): NO